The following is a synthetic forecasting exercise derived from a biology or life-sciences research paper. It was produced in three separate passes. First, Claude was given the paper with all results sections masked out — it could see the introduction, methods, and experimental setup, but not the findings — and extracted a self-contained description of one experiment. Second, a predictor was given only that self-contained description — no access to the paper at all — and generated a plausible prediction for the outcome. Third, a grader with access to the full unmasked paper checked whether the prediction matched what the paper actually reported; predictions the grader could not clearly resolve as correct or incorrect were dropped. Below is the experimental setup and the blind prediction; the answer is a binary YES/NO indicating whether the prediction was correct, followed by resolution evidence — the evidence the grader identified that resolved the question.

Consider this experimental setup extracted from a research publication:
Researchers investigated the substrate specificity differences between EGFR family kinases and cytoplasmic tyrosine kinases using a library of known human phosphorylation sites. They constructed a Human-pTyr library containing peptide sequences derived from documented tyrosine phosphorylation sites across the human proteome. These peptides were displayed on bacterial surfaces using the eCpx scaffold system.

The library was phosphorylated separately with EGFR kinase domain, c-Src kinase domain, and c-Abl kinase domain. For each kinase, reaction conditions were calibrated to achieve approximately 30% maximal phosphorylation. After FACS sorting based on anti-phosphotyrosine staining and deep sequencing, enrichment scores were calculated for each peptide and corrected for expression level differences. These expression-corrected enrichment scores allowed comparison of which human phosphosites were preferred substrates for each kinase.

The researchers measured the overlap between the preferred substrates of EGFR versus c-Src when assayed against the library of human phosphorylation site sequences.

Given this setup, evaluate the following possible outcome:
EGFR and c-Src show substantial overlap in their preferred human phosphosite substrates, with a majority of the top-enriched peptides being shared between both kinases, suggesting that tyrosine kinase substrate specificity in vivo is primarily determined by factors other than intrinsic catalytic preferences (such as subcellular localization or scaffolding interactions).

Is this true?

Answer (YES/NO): NO